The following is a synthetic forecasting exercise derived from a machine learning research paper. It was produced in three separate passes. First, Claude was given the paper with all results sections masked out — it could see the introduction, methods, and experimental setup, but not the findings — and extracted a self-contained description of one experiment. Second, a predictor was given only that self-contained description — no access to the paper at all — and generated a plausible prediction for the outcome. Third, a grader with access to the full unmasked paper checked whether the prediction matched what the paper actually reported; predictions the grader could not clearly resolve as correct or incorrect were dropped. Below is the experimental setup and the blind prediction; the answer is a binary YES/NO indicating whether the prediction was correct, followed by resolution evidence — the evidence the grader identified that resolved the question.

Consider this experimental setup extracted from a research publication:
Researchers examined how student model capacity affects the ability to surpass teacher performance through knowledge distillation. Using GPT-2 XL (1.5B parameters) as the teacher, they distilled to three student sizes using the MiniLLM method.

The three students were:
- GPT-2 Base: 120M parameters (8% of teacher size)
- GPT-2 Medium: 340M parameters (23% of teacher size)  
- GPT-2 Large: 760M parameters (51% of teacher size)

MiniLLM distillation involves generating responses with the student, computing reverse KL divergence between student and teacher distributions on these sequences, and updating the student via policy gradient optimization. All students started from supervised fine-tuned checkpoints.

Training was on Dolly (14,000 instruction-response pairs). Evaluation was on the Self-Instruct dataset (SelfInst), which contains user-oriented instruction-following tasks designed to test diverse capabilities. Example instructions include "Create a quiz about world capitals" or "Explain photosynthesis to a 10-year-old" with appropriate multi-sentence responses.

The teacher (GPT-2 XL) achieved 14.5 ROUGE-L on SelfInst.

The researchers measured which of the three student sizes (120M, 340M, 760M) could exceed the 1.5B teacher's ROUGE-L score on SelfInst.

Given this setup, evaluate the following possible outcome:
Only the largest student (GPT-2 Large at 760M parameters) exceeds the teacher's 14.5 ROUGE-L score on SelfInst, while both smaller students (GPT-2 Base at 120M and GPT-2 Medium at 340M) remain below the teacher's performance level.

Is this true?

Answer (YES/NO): NO